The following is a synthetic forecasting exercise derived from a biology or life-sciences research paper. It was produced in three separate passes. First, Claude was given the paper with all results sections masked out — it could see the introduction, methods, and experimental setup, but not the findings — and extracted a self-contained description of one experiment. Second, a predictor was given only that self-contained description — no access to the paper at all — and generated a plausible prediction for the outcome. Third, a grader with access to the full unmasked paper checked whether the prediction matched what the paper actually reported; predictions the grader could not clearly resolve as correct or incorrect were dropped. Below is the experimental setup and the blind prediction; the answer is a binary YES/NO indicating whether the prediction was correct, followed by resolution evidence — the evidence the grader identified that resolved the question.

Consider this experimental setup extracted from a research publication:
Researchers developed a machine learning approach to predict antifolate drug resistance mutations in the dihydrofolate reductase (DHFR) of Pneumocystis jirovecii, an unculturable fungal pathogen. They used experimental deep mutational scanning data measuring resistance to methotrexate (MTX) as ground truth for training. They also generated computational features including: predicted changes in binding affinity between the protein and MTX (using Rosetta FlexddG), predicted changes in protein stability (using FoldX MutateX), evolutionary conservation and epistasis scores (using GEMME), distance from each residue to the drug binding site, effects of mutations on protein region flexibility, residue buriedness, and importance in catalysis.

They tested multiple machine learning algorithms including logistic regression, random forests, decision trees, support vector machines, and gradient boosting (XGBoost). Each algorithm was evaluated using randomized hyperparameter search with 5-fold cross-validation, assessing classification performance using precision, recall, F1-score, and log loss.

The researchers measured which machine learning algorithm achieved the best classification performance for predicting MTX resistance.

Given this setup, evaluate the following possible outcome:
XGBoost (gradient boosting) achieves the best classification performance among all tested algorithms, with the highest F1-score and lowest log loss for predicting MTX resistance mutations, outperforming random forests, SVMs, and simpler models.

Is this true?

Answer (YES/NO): NO